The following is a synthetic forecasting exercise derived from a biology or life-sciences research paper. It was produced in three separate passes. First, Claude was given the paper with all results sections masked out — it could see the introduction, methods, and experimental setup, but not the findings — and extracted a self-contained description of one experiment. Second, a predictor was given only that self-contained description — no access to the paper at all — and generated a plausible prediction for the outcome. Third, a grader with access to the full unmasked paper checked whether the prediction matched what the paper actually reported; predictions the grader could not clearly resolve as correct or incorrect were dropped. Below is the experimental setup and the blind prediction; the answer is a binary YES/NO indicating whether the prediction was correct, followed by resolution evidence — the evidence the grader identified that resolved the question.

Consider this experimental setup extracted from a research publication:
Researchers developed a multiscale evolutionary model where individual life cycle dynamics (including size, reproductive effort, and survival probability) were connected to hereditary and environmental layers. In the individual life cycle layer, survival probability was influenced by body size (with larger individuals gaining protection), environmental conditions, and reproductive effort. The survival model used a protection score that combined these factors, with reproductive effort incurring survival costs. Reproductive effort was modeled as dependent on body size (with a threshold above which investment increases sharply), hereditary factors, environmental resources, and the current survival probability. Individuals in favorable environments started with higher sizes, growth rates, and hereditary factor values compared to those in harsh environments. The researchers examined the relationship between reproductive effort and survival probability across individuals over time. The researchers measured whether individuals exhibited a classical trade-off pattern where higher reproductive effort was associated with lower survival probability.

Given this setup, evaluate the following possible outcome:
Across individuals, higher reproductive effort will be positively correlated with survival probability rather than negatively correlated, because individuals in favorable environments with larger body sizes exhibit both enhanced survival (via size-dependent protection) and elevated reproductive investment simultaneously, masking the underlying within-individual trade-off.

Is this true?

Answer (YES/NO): YES